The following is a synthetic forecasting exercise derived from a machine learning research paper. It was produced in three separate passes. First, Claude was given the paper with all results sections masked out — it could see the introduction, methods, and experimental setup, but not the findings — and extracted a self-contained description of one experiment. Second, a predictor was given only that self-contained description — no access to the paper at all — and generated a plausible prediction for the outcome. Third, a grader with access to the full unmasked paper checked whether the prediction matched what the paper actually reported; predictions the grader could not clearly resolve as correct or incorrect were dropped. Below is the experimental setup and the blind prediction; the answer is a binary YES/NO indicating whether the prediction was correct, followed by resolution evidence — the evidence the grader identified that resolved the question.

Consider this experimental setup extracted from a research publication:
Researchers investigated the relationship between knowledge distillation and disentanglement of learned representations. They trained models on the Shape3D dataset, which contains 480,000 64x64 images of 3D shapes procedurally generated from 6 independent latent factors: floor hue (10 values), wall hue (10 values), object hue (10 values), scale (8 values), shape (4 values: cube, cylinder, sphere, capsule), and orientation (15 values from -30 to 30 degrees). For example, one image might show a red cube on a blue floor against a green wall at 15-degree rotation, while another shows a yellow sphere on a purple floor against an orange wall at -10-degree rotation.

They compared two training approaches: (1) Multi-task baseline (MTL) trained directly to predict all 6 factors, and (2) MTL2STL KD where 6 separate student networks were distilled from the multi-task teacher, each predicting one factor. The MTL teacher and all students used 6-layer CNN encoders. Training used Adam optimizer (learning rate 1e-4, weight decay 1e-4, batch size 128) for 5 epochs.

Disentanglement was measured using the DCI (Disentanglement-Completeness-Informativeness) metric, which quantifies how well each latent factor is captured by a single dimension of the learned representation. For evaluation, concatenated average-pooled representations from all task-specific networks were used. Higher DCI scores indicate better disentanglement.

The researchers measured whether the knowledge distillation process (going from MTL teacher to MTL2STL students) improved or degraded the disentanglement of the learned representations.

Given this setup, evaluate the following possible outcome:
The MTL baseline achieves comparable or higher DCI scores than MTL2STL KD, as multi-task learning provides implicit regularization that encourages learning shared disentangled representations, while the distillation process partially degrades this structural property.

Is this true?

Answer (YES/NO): NO